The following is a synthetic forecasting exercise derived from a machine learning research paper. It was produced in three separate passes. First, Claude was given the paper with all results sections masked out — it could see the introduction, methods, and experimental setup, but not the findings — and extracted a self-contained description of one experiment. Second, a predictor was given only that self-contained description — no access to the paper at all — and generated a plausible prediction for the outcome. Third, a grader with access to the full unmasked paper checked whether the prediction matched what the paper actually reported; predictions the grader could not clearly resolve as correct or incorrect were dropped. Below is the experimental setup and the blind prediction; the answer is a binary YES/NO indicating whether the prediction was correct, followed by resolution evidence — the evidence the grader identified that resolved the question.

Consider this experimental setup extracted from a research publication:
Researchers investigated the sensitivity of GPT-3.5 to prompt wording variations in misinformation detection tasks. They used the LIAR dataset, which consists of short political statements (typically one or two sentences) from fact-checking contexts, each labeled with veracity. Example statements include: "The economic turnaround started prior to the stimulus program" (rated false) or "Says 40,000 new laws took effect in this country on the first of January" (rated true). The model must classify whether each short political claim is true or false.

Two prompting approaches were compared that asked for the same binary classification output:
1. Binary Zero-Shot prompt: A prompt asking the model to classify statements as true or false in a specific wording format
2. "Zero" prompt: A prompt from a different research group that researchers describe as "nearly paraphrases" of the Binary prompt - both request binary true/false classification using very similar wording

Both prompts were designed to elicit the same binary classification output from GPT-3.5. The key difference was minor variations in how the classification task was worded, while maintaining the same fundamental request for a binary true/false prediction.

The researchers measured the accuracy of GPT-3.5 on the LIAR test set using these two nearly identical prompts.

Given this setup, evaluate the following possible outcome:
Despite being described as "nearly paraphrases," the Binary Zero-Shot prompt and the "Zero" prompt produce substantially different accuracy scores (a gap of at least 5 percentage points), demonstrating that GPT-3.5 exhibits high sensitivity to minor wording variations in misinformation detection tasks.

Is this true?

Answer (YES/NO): YES